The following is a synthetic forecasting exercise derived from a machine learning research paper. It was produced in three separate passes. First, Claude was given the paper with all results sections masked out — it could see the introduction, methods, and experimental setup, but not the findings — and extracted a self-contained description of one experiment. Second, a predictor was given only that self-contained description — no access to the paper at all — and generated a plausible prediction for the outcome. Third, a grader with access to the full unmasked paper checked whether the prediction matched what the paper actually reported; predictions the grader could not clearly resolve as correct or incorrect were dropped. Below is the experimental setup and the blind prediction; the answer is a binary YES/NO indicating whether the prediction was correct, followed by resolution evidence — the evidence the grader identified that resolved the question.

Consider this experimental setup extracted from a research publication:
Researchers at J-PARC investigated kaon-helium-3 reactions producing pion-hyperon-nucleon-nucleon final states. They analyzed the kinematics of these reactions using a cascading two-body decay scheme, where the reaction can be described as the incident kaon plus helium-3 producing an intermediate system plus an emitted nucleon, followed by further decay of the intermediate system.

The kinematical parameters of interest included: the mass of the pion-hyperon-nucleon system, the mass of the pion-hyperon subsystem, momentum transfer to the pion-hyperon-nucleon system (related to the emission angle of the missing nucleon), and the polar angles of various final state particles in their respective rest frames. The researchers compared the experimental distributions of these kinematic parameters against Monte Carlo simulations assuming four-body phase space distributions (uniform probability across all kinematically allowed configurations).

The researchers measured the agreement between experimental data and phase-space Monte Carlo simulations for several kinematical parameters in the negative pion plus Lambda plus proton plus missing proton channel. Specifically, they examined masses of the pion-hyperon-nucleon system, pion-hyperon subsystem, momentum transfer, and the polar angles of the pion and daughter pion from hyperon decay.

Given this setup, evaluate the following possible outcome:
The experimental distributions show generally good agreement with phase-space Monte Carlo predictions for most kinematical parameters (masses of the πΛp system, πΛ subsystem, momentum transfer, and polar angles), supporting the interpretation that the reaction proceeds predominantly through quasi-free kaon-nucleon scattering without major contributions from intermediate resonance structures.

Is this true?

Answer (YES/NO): NO